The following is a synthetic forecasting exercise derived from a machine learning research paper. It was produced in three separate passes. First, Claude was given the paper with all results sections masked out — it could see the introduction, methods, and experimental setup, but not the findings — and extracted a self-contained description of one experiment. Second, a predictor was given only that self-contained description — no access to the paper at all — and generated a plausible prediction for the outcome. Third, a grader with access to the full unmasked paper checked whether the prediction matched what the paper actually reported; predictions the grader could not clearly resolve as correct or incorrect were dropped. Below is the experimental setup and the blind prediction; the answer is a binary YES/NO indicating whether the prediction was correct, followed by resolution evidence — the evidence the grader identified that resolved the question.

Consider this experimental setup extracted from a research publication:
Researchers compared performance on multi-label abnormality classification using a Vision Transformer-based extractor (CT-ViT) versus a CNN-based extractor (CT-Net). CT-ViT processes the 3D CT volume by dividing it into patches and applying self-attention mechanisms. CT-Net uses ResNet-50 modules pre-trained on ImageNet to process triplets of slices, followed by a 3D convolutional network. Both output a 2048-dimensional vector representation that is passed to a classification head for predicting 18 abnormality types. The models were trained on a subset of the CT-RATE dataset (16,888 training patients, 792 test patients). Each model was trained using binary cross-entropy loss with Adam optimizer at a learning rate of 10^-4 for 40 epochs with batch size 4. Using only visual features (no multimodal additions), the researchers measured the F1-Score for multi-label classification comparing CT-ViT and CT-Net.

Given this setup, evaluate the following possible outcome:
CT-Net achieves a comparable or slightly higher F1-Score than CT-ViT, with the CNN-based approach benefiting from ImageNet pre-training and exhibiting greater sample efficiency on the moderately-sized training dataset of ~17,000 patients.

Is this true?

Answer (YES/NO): YES